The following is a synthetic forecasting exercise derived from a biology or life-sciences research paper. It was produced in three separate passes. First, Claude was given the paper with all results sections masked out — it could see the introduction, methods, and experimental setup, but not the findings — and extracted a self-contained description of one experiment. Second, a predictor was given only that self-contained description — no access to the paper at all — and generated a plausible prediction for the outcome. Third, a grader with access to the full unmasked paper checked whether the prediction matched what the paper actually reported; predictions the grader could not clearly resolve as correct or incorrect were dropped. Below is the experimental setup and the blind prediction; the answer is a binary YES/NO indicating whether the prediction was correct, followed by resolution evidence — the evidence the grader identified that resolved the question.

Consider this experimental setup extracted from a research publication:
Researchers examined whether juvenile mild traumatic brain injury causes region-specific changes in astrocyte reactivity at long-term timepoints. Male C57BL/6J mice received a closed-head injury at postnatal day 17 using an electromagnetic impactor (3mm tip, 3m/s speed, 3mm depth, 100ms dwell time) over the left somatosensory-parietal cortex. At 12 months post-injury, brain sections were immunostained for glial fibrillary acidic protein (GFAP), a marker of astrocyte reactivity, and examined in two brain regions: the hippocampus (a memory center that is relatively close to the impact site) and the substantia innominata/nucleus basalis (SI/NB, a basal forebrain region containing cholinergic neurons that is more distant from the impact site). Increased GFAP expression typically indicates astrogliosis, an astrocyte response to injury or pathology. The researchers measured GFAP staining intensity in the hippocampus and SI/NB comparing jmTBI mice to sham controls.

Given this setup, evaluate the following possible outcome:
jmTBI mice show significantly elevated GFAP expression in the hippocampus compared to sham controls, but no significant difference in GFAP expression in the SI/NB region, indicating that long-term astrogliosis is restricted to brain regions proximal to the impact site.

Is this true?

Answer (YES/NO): NO